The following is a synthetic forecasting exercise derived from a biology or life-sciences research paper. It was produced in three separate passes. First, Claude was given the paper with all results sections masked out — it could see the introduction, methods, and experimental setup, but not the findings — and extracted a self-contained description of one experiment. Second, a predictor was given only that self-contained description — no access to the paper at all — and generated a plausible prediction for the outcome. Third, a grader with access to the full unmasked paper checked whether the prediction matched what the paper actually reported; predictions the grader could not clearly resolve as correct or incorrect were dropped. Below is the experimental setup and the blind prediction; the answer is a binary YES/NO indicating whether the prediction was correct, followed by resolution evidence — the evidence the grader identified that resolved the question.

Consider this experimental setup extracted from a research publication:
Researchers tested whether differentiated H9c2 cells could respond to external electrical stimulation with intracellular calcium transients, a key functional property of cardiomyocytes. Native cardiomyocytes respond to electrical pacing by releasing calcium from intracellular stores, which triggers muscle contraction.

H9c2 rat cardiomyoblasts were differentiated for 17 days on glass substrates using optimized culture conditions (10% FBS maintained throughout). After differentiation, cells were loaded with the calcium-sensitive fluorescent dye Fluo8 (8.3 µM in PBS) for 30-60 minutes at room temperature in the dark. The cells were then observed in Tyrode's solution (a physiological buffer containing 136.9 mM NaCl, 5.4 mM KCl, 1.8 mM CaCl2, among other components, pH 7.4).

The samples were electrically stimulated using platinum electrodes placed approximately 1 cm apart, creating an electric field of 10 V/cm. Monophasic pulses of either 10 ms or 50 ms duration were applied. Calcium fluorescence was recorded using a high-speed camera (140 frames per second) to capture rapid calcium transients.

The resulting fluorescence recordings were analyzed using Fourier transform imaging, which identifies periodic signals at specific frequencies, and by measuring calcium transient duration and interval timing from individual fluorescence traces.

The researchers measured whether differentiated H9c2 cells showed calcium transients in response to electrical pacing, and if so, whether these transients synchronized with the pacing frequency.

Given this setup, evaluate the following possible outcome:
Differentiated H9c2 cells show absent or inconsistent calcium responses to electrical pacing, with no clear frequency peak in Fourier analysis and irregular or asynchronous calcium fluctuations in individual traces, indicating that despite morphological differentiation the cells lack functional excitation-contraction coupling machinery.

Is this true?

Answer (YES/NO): NO